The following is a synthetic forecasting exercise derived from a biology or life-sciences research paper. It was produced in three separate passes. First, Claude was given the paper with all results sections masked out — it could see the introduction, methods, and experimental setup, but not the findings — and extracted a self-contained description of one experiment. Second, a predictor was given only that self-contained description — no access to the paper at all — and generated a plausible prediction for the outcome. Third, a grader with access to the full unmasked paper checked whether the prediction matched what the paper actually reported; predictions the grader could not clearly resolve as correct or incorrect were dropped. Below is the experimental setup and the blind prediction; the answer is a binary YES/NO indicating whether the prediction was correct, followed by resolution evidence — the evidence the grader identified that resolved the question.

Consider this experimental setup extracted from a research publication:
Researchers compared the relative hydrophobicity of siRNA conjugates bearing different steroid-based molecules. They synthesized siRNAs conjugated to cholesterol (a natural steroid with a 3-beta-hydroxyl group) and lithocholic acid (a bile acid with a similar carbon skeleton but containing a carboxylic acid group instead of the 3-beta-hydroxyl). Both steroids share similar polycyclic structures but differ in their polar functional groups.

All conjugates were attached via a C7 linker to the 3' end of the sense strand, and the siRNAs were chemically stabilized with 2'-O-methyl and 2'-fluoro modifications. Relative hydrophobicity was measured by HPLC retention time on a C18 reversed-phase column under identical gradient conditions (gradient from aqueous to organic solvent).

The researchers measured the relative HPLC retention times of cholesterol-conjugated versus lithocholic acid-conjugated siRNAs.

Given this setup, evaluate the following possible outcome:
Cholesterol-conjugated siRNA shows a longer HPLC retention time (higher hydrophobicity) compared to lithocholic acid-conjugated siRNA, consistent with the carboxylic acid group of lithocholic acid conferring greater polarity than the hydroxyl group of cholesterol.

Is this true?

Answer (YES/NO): YES